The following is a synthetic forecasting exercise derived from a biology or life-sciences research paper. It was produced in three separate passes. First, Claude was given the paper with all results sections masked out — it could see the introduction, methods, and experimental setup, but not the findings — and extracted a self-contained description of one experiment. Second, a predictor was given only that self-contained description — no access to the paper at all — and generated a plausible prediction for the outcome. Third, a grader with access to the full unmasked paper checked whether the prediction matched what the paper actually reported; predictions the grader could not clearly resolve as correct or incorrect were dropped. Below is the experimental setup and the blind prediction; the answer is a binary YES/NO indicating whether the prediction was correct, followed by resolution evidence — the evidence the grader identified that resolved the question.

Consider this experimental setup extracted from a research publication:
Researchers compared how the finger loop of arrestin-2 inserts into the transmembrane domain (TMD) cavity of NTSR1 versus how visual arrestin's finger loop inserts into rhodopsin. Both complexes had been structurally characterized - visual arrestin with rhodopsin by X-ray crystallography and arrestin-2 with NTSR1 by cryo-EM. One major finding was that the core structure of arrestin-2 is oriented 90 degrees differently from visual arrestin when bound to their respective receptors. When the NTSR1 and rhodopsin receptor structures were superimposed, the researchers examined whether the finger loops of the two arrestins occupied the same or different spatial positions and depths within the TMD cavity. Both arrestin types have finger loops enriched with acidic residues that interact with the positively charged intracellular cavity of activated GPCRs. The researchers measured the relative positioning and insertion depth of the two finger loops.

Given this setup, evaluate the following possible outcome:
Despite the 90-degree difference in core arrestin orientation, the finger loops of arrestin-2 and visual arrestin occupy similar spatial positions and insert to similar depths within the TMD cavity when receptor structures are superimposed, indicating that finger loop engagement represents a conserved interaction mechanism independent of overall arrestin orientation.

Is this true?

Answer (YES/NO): NO